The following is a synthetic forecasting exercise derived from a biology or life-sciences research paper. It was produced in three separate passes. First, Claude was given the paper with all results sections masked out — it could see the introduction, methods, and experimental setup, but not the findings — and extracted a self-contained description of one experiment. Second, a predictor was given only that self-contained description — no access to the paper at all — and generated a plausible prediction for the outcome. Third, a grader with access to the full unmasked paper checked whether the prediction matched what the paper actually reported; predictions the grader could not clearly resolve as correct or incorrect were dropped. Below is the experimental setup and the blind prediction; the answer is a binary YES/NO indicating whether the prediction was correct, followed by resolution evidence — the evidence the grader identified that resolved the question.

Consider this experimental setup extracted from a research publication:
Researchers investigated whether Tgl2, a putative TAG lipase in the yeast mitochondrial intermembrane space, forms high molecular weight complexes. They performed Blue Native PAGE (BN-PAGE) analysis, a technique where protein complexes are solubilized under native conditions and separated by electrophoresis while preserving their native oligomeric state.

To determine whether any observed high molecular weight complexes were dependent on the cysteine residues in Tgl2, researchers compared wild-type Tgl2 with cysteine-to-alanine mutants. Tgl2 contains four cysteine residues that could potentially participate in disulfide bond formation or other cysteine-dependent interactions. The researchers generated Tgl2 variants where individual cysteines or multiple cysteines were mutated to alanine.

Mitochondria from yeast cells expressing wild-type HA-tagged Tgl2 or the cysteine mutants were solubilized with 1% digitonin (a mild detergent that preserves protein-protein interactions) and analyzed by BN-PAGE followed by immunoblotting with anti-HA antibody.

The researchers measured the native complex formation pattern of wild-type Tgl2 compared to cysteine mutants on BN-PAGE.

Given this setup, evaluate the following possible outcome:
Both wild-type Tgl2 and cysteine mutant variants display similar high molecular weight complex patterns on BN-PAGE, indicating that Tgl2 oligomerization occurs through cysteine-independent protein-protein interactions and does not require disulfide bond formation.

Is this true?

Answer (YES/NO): NO